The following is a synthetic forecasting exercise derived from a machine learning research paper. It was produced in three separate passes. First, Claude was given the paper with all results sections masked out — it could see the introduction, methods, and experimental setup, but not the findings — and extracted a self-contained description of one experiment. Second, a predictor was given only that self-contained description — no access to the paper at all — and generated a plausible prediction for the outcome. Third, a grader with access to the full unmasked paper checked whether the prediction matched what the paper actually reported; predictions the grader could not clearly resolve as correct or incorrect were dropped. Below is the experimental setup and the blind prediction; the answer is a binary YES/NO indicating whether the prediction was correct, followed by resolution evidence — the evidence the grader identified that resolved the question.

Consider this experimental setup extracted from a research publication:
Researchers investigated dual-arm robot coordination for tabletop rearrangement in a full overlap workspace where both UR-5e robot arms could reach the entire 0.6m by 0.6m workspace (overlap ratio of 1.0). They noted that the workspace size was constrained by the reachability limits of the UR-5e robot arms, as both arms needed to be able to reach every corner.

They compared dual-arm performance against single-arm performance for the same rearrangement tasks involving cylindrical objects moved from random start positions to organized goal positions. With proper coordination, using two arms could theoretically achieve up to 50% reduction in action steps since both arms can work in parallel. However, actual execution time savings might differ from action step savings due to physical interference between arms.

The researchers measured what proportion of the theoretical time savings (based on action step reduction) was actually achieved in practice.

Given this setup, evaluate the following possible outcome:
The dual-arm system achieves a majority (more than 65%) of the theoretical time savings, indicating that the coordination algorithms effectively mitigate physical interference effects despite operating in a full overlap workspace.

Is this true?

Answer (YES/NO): NO